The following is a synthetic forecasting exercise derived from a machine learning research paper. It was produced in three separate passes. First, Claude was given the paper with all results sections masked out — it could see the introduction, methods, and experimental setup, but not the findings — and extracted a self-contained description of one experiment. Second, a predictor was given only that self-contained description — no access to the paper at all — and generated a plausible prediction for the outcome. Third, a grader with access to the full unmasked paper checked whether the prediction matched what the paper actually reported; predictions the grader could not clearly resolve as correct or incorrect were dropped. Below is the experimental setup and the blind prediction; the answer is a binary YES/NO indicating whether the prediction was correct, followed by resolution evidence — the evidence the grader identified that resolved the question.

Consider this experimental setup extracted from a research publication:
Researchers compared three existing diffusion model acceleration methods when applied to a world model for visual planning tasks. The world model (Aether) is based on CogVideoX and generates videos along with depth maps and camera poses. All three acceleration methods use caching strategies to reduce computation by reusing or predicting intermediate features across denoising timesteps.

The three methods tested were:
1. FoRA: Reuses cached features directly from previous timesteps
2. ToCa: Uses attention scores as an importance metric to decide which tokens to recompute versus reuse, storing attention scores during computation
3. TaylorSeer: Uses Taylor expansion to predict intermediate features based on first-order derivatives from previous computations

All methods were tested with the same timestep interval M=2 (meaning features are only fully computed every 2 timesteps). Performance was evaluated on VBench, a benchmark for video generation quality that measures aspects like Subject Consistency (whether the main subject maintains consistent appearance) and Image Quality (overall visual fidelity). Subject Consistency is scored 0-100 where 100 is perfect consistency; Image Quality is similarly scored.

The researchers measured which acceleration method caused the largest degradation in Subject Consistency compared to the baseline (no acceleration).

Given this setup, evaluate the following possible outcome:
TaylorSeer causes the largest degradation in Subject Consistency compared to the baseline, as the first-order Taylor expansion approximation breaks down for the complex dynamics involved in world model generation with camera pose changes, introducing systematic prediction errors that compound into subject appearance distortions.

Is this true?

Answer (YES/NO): YES